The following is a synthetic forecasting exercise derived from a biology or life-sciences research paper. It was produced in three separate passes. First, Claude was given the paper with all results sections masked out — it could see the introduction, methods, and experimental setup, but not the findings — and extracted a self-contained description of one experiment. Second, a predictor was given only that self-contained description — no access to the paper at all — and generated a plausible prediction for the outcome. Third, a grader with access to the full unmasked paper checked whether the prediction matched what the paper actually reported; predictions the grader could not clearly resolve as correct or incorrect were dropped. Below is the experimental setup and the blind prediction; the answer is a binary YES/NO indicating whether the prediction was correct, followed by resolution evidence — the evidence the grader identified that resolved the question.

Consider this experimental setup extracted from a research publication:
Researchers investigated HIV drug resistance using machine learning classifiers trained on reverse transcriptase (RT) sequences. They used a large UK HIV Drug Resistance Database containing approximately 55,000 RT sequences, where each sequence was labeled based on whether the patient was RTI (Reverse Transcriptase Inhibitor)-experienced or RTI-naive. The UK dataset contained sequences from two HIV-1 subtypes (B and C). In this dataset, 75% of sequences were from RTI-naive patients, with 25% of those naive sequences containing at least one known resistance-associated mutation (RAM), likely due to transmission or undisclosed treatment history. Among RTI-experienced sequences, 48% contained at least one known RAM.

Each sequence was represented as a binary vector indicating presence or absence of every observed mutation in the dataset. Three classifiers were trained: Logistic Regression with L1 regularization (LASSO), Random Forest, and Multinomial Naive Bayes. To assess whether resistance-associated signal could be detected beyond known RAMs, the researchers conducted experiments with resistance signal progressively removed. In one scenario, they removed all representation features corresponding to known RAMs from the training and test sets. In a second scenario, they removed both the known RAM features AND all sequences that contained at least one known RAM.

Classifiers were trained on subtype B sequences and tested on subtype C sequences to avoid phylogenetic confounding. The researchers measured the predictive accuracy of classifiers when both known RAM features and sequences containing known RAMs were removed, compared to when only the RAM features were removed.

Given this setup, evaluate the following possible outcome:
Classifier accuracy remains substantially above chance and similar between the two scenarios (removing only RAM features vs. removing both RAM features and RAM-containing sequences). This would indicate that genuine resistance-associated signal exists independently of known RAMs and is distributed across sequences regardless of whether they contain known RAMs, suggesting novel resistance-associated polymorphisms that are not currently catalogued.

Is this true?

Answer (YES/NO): NO